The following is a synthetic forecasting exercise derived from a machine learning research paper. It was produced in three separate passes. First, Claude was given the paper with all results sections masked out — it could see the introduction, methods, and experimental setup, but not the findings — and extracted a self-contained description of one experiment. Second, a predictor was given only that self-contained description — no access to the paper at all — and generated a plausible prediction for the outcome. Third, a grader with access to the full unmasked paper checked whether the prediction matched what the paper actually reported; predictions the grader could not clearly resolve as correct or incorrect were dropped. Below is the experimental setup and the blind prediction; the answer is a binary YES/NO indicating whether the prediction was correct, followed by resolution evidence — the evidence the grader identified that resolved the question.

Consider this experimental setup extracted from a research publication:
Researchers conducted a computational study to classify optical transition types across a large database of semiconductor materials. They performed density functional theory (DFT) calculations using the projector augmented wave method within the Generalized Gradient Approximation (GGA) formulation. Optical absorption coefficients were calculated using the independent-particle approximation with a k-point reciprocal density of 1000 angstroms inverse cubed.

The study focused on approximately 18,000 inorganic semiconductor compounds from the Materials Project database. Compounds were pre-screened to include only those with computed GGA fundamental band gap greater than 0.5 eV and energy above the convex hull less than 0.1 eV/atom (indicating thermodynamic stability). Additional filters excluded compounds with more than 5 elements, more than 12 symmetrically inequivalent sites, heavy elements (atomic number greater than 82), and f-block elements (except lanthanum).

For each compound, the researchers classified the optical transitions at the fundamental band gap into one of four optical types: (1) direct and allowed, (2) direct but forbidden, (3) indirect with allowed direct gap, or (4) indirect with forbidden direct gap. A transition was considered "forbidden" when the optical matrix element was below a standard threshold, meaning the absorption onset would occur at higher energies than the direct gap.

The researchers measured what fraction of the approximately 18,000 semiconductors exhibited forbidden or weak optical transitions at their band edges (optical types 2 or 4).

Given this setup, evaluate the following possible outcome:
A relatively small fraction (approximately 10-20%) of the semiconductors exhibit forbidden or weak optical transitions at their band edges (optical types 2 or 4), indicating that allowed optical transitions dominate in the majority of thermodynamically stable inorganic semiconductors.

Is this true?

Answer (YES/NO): NO